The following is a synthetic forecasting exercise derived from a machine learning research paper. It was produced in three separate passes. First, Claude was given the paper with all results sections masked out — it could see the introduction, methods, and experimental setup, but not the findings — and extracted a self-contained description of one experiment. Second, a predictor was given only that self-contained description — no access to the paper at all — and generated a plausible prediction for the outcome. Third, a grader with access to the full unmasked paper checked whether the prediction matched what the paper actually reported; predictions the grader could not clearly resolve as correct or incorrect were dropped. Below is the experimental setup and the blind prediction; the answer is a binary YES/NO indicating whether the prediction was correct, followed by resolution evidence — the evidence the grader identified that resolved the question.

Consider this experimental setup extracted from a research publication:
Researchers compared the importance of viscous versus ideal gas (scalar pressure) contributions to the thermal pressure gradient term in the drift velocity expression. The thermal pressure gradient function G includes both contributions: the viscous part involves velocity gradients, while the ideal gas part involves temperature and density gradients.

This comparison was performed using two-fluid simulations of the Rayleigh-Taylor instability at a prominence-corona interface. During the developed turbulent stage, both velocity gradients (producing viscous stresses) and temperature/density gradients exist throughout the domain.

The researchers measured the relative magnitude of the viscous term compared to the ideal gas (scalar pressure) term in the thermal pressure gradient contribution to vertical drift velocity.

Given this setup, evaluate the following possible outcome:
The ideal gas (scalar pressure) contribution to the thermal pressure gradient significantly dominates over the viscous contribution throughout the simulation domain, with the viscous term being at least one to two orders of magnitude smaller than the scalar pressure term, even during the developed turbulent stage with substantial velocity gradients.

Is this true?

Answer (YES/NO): NO